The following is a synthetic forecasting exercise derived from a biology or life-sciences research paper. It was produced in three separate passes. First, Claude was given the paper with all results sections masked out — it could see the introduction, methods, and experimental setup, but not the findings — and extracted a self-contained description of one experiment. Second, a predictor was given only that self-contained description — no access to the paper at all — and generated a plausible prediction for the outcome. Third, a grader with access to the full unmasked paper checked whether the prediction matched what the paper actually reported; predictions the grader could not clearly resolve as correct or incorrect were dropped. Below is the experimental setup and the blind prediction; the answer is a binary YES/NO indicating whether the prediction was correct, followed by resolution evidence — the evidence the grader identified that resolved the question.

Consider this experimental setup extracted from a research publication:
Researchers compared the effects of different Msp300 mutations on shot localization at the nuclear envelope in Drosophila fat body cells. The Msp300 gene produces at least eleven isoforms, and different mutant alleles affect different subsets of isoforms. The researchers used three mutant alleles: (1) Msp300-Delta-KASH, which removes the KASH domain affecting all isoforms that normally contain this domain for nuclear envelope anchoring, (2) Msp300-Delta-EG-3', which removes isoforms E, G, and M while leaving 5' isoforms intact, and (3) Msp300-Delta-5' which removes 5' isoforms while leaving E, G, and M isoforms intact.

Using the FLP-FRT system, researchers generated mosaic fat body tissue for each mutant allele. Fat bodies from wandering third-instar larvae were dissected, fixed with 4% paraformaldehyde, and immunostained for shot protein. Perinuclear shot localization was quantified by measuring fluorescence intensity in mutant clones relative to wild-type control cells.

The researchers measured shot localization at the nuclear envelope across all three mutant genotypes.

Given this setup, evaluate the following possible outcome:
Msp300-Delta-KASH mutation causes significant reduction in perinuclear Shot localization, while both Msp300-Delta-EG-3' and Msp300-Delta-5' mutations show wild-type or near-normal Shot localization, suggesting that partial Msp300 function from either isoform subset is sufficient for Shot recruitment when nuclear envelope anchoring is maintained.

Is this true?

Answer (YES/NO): NO